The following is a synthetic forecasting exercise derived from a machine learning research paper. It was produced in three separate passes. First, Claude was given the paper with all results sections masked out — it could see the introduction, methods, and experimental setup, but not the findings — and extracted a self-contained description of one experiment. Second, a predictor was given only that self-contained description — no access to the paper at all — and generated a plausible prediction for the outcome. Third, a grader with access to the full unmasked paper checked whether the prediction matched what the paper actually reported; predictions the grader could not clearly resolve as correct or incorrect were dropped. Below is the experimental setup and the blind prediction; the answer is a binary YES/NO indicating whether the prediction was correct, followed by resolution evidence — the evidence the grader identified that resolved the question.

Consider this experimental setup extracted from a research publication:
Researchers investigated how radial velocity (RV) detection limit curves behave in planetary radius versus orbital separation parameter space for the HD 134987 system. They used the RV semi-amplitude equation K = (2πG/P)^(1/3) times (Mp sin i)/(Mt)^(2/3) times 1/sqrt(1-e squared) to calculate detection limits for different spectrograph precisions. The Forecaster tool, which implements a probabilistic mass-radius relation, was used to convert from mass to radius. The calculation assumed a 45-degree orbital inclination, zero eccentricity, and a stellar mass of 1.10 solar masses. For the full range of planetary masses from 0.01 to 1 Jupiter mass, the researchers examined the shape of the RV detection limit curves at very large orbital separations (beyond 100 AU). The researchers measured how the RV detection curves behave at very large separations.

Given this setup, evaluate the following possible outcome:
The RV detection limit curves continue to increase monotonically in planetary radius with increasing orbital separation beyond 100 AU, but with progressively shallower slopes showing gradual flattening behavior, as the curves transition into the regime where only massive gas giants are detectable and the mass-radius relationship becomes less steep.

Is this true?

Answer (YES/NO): NO